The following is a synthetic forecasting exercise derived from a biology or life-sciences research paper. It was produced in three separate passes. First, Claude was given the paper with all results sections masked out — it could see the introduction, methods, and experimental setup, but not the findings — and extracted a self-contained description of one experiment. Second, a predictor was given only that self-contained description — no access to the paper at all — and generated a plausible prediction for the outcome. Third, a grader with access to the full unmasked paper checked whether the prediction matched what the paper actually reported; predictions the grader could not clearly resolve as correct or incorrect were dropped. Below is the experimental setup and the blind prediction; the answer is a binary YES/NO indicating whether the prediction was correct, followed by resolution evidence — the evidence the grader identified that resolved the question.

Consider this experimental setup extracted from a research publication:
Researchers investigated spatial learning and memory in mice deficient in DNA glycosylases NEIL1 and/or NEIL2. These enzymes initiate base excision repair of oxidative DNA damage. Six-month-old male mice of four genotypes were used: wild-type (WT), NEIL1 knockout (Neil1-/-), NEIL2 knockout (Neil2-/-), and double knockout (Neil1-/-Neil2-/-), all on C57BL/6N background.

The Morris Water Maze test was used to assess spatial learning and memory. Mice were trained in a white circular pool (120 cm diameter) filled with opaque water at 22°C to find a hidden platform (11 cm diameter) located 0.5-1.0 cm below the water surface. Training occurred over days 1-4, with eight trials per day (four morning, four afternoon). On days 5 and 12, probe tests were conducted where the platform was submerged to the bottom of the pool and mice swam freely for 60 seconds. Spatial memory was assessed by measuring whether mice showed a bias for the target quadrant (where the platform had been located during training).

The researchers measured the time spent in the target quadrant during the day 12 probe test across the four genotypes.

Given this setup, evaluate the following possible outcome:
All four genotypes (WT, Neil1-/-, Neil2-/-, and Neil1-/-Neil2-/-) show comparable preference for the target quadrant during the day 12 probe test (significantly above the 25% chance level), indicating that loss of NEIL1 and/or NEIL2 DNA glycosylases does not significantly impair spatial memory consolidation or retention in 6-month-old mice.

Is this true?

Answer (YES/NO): NO